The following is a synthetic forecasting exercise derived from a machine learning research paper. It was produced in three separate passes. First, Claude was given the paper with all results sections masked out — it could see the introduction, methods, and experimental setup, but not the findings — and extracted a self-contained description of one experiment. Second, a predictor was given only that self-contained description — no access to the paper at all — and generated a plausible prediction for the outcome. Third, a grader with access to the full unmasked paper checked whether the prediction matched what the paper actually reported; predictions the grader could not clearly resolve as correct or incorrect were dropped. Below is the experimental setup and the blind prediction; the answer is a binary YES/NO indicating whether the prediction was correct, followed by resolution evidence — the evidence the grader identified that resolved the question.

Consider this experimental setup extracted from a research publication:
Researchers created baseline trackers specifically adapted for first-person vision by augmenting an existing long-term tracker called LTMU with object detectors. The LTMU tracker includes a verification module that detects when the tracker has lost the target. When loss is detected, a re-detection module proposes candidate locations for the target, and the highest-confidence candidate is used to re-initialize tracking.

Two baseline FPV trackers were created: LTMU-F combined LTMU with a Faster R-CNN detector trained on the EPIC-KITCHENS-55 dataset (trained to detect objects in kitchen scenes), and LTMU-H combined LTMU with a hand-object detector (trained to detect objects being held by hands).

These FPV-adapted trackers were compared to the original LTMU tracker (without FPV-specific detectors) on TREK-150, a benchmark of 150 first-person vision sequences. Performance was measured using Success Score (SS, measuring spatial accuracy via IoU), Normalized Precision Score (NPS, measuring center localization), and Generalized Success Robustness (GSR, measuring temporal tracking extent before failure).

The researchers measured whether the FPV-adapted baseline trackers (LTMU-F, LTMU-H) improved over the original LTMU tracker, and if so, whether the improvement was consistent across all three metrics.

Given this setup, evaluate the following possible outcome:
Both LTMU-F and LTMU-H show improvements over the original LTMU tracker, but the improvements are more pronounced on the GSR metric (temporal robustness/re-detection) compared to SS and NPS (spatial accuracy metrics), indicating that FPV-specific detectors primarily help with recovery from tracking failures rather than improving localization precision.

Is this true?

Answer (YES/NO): NO